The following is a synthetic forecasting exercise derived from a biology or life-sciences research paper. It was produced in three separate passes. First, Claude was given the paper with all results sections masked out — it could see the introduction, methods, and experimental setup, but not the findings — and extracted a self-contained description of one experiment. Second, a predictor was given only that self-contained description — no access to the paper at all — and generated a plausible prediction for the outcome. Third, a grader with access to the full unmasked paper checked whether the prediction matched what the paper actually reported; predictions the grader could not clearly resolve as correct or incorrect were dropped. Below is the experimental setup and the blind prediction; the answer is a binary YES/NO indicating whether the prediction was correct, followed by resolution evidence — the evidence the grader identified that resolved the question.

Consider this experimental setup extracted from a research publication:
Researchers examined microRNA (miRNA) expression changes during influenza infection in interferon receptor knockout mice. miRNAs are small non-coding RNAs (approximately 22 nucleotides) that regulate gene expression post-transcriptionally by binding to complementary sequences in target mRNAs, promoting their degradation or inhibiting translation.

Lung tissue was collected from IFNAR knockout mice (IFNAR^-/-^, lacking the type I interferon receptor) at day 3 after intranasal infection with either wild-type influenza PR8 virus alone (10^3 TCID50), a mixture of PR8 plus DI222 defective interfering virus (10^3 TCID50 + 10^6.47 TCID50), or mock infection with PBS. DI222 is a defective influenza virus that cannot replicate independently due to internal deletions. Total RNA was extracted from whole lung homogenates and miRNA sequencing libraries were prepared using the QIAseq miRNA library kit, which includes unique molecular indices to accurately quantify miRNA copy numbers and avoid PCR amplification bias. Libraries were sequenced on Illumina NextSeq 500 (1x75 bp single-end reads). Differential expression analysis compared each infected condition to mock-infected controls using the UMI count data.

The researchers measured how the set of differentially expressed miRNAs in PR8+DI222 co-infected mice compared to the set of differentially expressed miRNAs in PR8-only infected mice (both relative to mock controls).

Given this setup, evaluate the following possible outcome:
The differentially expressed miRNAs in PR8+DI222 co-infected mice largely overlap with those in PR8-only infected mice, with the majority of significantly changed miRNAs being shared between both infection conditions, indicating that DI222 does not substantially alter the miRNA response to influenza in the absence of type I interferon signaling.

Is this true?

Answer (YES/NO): NO